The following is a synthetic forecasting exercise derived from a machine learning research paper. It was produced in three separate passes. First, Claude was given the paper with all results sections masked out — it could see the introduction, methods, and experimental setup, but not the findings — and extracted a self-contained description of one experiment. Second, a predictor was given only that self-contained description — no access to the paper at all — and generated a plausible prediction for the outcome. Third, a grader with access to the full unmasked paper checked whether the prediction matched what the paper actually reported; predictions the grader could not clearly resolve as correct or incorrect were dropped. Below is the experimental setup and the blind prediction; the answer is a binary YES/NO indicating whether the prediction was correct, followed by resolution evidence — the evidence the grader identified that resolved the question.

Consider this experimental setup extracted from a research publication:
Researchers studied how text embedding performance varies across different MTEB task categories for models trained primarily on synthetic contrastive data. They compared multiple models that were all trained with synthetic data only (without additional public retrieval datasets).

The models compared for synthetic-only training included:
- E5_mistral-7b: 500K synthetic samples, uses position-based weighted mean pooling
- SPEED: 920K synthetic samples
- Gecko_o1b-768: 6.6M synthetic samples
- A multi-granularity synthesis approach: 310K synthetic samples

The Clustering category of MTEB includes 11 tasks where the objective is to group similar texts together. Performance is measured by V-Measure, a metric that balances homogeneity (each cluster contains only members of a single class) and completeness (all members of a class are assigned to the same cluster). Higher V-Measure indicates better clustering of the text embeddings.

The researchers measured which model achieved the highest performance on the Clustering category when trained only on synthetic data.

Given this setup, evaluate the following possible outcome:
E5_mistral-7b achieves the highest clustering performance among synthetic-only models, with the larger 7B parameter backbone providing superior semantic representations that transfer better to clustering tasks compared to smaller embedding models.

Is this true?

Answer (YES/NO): YES